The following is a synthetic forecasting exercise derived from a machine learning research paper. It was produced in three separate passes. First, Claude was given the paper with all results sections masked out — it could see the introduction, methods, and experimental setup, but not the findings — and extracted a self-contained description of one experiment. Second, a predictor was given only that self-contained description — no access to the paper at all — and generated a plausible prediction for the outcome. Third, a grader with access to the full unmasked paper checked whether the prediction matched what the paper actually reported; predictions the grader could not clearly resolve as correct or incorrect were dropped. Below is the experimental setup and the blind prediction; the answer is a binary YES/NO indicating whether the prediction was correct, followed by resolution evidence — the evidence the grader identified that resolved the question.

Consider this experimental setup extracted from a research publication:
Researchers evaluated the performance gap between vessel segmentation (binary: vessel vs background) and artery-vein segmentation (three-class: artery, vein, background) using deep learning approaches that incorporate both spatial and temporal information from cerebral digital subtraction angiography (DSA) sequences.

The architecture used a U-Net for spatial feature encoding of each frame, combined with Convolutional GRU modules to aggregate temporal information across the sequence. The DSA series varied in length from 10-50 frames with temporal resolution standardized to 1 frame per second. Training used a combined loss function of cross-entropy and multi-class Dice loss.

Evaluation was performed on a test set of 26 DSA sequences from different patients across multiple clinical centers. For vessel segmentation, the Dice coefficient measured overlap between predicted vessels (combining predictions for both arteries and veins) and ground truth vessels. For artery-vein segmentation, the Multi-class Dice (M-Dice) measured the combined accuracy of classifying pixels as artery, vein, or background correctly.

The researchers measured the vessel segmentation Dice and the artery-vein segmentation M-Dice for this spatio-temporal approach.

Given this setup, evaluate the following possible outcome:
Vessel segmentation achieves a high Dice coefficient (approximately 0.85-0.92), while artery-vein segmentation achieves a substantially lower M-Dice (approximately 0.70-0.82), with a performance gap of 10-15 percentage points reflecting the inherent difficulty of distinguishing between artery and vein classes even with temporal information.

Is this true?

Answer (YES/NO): NO